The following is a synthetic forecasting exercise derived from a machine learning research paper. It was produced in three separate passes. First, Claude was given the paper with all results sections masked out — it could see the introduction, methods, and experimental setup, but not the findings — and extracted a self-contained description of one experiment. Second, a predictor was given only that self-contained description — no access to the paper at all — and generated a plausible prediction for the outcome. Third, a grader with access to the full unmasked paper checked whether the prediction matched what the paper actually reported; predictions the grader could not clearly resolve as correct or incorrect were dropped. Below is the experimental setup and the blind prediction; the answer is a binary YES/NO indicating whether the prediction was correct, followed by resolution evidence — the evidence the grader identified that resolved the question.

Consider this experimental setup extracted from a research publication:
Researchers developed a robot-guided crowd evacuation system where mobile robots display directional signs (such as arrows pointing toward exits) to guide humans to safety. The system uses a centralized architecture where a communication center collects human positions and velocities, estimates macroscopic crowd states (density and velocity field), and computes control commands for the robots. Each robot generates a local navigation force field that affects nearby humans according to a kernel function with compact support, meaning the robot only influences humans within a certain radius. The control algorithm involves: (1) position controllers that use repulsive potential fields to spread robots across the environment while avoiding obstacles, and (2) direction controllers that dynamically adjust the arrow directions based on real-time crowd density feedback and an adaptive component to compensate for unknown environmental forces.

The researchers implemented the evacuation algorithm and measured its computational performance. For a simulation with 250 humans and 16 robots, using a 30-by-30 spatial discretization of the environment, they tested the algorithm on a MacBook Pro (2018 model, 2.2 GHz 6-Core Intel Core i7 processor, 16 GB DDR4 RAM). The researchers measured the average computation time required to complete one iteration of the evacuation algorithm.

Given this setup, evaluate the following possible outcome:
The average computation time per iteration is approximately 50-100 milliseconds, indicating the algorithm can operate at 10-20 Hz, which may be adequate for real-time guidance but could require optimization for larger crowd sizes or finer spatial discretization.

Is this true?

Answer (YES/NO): NO